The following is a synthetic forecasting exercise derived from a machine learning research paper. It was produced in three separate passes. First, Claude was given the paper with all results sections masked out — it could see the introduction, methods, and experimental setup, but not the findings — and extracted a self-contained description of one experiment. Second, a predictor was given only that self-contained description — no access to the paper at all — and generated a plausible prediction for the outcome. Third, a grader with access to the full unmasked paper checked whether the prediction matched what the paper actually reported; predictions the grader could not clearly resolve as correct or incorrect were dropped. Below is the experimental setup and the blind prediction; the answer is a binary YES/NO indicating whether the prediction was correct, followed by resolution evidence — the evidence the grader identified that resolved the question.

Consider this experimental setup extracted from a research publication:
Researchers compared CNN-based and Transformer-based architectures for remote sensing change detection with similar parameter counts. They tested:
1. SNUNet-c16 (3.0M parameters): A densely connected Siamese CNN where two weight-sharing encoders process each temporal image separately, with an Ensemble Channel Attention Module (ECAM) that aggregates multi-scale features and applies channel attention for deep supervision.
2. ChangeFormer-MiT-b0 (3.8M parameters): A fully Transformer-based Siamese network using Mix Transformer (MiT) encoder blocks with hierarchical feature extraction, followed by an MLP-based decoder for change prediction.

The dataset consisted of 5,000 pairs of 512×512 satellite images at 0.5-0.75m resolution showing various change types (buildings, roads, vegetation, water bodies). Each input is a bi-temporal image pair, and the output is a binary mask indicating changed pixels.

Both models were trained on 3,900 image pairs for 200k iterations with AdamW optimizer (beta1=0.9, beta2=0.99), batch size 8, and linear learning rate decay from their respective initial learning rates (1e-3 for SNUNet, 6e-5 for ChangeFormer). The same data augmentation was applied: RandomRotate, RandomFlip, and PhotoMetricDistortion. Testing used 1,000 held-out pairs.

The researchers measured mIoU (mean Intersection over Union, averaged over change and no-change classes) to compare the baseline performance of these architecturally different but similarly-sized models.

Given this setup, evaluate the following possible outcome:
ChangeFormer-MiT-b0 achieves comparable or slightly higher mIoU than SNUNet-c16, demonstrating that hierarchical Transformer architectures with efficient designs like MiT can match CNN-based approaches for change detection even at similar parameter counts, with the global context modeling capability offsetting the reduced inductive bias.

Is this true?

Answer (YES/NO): NO